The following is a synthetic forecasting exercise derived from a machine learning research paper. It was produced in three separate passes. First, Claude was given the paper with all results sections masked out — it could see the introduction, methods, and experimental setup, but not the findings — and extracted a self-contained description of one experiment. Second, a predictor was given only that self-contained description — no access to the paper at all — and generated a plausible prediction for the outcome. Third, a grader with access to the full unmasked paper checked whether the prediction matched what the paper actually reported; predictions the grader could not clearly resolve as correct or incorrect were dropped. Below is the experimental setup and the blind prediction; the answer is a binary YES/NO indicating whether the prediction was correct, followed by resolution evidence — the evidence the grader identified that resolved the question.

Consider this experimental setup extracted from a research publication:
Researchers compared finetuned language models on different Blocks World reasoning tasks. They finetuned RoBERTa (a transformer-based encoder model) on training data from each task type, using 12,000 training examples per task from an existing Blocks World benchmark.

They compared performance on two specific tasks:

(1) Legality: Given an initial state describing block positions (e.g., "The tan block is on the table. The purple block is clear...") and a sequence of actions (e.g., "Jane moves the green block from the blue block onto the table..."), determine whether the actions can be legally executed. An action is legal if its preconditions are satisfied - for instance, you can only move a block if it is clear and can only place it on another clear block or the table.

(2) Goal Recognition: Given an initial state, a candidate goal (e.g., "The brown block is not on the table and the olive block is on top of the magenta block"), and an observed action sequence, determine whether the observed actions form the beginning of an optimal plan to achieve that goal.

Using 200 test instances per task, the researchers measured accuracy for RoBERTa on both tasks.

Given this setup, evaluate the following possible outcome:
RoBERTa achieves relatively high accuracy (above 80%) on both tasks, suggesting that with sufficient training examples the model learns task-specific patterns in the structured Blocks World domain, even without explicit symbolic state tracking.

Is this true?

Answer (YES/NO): YES